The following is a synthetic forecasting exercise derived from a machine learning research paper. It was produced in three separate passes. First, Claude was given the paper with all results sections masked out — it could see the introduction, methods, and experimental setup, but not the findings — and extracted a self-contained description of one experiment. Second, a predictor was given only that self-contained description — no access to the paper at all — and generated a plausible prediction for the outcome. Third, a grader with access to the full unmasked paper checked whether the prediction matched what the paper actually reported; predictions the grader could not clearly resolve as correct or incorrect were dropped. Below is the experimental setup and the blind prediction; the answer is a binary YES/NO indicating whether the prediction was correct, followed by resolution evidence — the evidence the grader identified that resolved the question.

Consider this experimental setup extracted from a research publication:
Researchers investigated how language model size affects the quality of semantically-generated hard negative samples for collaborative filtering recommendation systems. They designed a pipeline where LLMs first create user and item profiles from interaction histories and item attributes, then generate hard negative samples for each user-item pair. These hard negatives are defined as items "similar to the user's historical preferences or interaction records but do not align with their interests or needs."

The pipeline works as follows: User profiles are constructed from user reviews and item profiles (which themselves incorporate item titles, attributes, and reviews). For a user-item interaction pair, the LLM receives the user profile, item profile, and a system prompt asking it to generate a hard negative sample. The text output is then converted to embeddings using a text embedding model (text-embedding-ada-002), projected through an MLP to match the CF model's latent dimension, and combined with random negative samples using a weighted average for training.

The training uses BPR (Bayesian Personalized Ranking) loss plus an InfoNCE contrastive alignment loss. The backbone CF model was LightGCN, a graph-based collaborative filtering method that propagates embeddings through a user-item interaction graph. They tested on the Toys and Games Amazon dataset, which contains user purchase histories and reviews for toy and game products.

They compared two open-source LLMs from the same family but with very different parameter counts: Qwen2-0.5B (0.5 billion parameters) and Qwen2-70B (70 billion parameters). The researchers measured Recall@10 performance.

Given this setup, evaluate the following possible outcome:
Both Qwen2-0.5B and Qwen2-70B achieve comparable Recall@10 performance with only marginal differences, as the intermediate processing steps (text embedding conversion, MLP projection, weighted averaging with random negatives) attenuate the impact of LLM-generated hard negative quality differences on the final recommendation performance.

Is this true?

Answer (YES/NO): NO